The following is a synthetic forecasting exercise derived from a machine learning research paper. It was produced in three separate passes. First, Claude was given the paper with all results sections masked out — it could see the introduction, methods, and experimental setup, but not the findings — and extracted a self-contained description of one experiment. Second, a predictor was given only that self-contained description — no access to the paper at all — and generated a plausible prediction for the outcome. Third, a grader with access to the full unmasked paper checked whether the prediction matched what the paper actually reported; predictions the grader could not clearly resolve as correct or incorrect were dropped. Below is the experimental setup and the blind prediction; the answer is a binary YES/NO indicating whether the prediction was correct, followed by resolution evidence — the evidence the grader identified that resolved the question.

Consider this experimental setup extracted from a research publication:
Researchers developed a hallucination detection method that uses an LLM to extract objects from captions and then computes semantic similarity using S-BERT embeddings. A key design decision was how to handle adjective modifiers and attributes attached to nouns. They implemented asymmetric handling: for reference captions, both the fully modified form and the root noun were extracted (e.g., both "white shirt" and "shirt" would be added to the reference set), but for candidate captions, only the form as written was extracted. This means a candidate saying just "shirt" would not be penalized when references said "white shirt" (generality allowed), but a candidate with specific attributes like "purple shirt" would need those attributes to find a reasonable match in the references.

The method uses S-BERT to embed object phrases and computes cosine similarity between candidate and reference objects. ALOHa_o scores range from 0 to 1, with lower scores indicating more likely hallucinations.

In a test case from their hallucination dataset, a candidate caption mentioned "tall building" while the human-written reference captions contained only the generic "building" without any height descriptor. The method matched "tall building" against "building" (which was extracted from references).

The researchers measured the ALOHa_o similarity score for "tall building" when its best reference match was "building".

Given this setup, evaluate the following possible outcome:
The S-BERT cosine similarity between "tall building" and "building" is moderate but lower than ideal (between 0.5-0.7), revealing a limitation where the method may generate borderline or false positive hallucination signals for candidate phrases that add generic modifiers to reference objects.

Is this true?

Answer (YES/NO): YES